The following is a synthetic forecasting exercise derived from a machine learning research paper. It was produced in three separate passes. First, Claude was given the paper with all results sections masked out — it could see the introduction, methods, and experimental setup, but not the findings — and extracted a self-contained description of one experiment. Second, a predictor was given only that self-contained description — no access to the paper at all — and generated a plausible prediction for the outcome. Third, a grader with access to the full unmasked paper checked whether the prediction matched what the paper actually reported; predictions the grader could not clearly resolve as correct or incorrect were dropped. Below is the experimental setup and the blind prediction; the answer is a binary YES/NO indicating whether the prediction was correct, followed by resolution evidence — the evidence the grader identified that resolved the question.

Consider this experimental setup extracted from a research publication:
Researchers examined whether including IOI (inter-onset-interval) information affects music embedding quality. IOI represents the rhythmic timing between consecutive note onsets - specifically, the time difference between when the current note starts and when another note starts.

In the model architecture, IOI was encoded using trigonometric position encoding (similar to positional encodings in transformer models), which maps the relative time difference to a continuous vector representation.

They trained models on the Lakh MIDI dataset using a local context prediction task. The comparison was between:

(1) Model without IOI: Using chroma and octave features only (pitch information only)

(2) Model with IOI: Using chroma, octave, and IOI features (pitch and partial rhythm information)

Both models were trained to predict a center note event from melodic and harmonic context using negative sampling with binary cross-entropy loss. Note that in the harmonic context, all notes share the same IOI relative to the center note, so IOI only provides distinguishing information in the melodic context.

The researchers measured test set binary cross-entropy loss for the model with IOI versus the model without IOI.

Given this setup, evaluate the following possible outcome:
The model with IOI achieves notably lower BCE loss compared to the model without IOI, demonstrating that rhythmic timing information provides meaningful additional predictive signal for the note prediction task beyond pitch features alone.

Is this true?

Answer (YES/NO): NO